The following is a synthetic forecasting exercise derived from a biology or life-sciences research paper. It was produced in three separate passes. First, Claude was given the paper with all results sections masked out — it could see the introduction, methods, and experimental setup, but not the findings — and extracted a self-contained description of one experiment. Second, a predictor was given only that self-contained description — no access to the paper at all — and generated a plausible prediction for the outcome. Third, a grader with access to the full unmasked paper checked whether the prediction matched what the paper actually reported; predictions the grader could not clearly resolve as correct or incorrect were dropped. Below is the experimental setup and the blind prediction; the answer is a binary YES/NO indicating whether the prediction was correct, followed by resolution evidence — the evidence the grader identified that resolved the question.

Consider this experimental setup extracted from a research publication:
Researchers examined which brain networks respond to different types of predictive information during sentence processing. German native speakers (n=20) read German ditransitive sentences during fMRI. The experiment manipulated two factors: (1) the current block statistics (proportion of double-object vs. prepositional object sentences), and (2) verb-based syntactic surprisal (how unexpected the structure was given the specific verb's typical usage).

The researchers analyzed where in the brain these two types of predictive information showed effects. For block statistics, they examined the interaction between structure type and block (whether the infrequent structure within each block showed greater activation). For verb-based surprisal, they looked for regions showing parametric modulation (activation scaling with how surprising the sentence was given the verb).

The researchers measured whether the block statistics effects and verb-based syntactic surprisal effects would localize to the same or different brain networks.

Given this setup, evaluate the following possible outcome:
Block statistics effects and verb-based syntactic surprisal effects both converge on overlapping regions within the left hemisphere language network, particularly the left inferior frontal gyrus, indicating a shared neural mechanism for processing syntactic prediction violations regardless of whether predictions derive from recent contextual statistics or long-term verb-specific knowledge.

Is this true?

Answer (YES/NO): NO